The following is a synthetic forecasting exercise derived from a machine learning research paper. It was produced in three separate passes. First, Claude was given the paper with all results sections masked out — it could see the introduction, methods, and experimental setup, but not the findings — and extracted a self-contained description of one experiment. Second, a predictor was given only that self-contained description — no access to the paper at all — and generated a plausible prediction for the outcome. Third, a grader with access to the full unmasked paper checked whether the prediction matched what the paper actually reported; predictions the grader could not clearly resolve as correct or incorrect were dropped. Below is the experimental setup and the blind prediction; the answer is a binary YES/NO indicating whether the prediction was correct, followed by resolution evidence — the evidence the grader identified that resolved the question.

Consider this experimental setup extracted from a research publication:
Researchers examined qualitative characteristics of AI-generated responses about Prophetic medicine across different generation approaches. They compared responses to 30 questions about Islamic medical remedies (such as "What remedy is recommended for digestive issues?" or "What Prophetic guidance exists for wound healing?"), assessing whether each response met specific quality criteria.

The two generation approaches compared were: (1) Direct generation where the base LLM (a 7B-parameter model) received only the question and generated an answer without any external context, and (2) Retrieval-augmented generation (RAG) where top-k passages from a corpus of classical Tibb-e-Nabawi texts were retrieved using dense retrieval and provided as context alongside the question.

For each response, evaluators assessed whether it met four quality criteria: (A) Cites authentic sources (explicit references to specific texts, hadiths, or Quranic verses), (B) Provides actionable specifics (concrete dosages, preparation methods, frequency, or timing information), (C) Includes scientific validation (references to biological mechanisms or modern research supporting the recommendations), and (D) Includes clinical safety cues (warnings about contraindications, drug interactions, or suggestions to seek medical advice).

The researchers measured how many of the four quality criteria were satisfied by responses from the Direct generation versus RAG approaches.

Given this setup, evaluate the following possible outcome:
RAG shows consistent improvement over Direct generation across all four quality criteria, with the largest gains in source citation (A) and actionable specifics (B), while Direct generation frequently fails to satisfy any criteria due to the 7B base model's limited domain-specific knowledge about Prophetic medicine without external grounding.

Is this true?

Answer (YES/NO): NO